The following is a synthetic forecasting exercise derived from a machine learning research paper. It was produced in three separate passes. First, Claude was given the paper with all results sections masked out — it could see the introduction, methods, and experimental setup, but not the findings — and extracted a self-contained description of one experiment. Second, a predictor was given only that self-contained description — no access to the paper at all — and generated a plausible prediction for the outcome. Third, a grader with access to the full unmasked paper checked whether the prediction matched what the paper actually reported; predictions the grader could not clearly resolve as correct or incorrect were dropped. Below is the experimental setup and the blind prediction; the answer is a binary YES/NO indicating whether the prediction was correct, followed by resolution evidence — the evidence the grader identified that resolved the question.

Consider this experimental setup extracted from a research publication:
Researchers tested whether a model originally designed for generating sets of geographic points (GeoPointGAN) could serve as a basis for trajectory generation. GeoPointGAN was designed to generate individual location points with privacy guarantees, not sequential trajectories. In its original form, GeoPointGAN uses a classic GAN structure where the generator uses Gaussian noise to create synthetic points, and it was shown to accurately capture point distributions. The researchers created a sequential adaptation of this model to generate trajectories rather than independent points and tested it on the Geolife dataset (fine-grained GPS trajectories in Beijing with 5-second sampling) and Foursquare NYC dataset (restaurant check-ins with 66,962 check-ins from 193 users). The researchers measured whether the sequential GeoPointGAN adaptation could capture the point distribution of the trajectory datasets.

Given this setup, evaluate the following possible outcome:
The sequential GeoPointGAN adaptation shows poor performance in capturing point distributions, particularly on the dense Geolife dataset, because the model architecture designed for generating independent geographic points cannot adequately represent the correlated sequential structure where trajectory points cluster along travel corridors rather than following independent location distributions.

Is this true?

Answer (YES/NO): NO